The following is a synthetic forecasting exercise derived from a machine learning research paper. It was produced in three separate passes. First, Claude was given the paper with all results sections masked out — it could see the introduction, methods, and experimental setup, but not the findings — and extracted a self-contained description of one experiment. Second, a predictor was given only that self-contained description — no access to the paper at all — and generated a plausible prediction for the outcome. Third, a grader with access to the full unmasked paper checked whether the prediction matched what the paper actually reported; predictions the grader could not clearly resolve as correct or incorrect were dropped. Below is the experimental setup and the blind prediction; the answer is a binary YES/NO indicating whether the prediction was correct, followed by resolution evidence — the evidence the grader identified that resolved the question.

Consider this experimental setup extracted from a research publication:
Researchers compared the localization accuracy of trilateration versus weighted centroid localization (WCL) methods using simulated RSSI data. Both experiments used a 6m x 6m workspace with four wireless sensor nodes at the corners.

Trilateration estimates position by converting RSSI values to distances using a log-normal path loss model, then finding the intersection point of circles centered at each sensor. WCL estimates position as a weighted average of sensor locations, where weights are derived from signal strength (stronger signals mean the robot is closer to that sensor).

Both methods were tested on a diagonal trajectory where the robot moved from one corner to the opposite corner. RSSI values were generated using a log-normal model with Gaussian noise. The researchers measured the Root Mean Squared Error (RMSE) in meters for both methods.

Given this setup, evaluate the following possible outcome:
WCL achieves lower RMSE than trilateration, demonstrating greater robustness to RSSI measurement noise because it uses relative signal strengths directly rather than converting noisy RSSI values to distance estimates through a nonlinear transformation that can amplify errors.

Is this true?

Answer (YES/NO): NO